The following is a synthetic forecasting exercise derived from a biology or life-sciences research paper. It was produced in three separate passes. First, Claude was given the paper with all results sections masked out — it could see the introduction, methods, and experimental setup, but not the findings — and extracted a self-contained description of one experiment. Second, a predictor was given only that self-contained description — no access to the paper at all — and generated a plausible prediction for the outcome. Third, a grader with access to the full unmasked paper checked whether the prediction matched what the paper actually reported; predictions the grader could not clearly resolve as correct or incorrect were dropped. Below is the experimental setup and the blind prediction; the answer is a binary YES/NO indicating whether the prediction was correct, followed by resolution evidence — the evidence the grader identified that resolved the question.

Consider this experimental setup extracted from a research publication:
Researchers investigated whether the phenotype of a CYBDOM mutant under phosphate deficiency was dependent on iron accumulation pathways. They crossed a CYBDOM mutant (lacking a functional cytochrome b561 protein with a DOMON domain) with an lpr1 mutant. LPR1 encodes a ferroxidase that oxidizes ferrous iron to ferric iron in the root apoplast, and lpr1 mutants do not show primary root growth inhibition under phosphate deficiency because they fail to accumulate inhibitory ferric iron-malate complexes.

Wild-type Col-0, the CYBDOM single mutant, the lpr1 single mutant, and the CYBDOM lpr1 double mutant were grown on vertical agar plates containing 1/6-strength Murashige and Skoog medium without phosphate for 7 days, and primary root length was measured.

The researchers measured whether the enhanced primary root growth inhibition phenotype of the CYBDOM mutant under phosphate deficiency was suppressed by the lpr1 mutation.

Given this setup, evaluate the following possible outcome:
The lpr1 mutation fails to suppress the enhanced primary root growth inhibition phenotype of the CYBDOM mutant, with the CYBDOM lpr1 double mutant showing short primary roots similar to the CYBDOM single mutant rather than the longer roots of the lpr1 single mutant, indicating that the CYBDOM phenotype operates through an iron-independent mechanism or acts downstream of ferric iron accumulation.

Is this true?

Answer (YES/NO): NO